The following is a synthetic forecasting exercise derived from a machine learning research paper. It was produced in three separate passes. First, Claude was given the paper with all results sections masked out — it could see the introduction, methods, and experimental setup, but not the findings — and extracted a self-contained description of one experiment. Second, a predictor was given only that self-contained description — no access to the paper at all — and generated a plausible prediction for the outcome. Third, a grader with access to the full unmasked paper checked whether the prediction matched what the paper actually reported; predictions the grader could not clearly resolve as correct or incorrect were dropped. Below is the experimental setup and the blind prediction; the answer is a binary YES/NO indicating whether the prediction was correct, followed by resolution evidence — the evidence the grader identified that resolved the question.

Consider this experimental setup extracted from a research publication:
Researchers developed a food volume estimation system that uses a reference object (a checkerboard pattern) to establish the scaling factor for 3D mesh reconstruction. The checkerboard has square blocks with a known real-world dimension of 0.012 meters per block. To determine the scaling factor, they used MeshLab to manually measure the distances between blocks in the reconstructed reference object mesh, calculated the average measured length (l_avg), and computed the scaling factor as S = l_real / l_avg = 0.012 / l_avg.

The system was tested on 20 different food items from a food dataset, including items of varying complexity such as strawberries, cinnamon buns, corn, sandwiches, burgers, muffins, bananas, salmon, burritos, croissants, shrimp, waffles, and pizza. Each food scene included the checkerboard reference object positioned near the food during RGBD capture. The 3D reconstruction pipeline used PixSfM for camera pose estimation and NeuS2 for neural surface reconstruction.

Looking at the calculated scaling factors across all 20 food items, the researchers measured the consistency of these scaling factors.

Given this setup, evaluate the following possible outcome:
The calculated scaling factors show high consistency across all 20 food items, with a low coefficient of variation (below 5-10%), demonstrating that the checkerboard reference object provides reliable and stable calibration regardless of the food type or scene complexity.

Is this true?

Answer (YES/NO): NO